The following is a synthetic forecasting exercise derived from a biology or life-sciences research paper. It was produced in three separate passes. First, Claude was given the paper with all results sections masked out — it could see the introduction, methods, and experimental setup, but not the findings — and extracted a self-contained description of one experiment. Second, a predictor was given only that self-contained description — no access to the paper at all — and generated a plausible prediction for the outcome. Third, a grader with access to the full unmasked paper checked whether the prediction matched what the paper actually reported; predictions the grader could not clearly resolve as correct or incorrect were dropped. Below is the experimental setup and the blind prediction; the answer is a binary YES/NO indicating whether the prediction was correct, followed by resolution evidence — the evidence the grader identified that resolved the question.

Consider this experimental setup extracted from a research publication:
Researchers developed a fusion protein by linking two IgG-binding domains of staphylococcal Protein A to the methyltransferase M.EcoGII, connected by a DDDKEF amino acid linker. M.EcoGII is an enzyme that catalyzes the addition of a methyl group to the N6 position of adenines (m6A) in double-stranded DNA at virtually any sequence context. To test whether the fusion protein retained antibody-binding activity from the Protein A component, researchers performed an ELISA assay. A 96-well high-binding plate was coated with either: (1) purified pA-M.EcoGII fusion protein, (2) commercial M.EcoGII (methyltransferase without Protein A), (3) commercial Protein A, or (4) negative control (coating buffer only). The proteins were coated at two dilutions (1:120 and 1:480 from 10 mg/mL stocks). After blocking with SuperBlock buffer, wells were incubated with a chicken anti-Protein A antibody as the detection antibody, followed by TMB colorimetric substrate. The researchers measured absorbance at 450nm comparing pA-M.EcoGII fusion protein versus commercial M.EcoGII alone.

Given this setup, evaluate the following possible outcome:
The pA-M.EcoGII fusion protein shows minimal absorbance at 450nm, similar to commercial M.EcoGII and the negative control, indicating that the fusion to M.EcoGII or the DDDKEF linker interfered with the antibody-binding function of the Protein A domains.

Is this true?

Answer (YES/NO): NO